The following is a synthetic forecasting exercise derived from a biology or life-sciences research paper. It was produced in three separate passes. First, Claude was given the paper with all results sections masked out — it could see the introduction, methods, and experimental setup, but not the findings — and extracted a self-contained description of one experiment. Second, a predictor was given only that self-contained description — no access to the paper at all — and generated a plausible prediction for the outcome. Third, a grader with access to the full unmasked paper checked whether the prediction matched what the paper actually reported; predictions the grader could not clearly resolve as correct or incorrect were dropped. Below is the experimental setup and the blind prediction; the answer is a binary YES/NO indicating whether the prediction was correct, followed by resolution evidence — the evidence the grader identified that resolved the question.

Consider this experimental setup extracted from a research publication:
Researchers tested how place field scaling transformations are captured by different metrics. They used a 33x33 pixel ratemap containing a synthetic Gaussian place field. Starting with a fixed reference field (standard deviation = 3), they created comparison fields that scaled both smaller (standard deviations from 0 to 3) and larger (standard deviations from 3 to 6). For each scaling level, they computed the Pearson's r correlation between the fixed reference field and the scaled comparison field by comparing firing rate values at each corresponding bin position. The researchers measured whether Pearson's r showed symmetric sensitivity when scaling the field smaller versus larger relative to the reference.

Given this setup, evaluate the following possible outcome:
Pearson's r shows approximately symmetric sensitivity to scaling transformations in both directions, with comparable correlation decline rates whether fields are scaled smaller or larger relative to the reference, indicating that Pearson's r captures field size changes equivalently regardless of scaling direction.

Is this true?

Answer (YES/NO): NO